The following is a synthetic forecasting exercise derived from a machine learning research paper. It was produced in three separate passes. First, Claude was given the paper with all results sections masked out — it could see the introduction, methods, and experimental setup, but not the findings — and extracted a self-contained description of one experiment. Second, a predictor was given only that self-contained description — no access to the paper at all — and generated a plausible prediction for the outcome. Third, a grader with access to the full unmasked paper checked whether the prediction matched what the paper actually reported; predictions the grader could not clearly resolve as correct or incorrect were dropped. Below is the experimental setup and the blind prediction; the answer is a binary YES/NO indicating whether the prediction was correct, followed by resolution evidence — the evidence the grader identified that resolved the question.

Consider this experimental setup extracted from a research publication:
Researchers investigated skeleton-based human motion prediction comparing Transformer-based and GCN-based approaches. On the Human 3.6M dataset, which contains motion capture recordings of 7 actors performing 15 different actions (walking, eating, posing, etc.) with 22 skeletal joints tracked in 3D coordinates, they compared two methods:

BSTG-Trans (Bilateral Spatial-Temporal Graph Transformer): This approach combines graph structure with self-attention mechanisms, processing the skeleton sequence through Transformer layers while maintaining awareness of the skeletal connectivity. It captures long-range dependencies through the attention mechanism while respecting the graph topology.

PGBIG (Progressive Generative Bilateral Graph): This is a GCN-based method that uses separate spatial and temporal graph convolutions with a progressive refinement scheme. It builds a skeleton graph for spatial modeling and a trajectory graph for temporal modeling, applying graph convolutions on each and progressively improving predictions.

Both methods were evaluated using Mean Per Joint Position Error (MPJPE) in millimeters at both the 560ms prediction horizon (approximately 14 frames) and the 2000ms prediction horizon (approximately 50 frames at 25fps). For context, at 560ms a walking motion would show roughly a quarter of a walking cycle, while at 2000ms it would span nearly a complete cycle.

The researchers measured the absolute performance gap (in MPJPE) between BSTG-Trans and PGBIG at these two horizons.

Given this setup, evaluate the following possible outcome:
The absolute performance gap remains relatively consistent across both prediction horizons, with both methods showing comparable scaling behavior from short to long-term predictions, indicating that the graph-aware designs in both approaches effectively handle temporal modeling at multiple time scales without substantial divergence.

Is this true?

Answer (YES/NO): YES